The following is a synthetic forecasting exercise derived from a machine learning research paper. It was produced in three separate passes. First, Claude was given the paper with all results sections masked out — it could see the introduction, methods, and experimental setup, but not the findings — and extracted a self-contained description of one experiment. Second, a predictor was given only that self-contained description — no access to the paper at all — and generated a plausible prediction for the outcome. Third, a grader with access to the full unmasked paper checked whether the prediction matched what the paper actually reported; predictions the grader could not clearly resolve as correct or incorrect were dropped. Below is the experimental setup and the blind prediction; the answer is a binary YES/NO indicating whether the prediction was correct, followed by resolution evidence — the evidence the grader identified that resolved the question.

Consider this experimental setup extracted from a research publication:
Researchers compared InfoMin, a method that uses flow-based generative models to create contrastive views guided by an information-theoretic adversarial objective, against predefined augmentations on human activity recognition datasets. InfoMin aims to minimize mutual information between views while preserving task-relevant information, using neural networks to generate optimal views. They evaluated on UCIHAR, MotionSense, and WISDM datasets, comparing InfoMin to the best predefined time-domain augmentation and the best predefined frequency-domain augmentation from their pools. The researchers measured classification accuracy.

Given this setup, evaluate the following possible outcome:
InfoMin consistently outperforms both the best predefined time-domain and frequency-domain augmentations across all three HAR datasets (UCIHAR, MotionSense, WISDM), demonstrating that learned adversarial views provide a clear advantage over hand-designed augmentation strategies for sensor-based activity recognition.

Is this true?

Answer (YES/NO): YES